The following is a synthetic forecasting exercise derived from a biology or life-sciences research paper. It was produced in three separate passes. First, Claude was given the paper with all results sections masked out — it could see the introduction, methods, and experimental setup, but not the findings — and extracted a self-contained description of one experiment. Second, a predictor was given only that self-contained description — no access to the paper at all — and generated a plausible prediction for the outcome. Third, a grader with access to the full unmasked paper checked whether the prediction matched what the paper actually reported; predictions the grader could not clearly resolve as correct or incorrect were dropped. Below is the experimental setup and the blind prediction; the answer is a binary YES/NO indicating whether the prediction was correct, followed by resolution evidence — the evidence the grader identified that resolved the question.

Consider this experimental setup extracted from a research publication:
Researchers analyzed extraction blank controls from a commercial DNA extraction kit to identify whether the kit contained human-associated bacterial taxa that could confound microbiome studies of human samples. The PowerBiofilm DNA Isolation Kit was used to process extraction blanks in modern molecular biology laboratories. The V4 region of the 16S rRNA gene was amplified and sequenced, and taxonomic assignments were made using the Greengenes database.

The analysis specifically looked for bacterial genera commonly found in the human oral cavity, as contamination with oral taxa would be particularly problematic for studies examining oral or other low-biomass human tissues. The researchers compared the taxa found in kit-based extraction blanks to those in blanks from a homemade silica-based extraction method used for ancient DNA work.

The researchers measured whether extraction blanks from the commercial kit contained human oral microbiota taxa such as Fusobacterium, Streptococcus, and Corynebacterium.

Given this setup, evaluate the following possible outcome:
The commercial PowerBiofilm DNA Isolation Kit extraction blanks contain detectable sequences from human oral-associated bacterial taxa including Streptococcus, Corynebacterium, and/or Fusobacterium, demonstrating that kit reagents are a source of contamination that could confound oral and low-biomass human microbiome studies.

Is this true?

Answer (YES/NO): YES